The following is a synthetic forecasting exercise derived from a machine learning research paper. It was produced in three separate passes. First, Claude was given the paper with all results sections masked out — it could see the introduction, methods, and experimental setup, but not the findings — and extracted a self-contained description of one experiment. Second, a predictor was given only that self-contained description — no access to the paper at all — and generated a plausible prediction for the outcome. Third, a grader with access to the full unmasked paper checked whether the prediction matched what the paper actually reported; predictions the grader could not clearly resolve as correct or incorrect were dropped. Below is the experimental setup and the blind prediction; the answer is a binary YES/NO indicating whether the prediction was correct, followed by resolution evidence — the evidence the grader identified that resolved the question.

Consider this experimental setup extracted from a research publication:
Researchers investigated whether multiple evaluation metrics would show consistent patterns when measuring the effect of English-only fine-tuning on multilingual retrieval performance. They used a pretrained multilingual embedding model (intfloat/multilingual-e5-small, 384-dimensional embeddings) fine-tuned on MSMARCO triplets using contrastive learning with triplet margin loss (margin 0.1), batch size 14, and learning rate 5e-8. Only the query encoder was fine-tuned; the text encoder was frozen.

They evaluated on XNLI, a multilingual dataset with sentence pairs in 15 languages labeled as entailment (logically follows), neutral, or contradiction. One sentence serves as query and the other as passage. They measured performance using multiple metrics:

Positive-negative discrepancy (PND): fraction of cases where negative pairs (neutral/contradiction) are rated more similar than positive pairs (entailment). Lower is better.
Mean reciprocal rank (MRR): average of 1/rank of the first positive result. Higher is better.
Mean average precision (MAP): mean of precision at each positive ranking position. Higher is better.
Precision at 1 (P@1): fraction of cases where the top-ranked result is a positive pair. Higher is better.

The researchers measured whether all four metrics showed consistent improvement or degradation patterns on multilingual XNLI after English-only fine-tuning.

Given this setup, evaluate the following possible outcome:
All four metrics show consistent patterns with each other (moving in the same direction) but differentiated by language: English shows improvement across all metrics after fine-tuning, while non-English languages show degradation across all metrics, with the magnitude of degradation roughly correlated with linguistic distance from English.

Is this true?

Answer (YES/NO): NO